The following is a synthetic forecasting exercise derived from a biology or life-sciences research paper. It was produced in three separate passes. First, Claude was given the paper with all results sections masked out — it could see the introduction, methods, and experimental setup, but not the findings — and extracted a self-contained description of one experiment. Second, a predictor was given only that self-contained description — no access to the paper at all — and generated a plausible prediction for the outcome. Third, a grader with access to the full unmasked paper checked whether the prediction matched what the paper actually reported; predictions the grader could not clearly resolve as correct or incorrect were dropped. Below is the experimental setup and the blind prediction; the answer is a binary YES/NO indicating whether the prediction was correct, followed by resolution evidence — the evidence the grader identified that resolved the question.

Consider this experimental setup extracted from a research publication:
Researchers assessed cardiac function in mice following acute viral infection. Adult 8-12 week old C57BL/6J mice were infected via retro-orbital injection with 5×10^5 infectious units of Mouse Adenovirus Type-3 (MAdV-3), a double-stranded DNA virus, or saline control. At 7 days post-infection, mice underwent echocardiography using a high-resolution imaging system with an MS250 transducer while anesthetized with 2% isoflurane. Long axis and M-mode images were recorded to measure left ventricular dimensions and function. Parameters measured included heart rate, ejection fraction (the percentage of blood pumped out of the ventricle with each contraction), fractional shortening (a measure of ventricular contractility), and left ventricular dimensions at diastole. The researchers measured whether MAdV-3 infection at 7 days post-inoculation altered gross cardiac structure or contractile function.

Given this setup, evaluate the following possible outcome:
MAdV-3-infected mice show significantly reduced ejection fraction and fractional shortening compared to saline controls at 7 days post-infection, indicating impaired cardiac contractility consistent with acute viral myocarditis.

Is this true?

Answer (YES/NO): NO